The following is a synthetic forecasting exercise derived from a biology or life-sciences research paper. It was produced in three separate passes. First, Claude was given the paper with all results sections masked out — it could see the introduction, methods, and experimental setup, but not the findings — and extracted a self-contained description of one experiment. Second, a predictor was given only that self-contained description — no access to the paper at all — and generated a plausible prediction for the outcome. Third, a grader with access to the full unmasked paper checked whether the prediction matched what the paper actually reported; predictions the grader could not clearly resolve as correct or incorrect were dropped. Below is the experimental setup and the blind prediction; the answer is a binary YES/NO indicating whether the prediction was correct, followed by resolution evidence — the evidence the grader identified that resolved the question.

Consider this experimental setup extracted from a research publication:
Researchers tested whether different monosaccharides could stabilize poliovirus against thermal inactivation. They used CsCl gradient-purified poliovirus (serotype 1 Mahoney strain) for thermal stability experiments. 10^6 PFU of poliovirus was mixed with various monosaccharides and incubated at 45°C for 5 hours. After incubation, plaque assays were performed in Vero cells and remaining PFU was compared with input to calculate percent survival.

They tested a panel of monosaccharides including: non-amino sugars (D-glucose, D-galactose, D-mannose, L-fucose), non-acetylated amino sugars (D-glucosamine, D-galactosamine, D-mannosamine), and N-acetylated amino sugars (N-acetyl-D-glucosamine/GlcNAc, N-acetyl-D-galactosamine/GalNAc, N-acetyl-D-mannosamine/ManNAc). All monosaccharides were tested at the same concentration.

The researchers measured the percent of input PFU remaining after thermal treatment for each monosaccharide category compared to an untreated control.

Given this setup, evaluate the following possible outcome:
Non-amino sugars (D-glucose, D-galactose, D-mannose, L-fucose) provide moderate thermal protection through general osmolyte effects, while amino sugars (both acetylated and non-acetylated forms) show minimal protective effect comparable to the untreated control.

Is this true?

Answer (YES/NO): NO